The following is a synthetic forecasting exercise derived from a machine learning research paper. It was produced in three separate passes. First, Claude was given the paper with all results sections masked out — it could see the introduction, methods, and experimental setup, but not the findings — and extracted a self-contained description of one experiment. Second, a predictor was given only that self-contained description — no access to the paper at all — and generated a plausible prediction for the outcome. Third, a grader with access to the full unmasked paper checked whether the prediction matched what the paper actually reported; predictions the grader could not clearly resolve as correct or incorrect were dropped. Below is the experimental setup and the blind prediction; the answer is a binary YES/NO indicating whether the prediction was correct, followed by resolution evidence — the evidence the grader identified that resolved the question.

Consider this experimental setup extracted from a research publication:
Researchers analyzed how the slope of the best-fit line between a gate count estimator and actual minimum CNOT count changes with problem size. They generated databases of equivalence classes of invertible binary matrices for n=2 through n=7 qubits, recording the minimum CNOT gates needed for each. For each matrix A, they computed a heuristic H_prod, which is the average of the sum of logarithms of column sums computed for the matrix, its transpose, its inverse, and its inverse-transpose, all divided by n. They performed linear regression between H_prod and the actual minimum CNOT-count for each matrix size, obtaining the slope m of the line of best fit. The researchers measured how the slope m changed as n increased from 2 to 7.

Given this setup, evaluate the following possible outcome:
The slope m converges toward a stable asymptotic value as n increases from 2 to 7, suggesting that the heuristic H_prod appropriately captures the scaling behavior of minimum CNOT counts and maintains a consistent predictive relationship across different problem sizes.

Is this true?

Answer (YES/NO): NO